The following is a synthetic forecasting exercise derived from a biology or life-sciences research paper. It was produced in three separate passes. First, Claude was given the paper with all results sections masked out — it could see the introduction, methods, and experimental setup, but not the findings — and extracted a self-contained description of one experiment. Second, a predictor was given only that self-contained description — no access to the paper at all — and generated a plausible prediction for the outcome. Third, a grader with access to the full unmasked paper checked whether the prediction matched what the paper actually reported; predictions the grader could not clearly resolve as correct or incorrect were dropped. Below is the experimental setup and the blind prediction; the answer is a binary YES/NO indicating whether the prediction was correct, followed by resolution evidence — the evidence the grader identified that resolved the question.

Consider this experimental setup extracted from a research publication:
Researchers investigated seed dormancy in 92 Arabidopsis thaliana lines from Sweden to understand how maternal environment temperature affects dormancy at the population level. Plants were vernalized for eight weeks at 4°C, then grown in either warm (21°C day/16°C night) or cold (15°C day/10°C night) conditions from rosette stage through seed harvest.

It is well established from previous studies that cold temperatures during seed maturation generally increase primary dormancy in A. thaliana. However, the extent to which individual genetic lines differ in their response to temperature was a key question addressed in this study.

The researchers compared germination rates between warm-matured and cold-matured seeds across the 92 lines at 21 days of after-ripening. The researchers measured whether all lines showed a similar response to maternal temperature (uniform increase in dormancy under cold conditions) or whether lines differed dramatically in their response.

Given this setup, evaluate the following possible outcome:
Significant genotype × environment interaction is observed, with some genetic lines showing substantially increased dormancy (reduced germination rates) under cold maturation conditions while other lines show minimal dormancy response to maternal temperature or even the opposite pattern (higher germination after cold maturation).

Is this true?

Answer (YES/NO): YES